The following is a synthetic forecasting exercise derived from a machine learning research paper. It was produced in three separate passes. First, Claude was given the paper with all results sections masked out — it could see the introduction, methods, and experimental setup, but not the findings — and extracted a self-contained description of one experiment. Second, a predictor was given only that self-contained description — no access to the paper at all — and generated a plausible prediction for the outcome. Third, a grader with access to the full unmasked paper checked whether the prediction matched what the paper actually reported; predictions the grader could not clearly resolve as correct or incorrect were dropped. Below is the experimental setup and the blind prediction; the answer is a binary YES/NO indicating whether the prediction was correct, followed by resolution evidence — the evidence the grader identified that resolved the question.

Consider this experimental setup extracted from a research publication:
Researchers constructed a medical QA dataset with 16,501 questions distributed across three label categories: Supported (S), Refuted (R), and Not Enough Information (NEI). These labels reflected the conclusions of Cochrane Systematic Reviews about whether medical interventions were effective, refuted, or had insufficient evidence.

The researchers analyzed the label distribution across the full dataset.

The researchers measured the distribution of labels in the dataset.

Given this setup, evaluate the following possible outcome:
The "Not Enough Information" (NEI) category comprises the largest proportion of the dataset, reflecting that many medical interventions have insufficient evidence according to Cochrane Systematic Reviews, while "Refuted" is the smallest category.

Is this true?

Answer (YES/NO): YES